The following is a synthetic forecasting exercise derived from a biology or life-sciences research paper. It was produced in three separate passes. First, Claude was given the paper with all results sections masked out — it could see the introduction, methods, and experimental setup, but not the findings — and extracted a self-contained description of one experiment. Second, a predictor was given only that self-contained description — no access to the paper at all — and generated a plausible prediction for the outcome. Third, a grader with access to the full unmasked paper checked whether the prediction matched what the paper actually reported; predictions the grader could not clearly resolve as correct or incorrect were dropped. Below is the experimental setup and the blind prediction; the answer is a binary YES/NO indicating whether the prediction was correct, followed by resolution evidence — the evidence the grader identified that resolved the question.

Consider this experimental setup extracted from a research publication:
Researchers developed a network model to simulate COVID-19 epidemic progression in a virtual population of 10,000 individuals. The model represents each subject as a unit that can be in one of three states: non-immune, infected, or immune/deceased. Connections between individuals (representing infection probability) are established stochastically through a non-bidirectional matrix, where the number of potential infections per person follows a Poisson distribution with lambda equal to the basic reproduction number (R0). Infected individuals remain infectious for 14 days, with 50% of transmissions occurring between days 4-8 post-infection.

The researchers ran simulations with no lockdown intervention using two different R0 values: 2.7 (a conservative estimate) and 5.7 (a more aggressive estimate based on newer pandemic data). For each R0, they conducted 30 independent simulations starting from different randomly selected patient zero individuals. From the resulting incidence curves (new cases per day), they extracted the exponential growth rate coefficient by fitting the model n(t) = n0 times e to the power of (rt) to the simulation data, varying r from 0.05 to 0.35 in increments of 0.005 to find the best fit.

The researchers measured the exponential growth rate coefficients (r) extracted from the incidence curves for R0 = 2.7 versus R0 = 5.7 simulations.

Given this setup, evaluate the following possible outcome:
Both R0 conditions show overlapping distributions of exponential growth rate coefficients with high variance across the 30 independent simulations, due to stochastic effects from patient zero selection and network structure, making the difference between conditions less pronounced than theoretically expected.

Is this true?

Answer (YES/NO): NO